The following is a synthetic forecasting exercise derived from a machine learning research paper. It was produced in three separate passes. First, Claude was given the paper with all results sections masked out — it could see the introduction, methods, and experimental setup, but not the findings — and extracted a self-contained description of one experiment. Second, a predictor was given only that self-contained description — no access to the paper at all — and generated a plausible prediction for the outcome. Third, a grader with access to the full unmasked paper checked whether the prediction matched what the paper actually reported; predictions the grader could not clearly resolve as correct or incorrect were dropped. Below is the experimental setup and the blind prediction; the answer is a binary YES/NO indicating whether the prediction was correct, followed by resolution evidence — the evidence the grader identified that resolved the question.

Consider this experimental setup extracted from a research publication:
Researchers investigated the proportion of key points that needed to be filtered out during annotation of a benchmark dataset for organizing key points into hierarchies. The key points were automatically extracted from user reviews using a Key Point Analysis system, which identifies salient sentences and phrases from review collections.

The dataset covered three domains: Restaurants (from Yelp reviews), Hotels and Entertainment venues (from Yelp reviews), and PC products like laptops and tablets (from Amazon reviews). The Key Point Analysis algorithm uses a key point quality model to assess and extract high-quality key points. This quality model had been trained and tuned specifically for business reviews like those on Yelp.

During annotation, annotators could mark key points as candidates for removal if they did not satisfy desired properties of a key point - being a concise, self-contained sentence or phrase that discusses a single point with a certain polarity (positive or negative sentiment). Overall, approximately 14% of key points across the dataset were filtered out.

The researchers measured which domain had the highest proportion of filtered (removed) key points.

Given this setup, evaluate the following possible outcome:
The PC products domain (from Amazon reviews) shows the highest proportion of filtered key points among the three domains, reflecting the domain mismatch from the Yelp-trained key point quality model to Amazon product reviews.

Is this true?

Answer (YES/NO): YES